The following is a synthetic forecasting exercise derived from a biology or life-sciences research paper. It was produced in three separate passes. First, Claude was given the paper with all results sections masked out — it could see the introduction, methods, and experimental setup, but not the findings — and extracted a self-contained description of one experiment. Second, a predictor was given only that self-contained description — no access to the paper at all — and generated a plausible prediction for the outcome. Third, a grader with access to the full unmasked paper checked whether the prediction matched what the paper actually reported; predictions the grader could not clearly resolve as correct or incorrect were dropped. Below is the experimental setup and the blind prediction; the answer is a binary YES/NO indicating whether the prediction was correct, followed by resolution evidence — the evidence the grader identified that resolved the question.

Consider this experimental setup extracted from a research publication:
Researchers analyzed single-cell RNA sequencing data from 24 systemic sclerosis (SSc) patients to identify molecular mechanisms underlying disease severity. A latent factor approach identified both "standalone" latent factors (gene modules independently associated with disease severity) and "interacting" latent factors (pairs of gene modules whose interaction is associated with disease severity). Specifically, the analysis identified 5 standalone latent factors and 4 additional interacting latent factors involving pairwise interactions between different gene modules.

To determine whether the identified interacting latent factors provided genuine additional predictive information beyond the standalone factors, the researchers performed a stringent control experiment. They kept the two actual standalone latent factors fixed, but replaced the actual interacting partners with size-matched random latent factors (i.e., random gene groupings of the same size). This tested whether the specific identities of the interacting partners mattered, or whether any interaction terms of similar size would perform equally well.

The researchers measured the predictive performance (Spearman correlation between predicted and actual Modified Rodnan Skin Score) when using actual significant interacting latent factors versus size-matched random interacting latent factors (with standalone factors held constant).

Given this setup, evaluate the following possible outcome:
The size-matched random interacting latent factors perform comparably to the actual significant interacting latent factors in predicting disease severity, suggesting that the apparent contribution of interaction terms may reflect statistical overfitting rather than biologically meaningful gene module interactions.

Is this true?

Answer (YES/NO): NO